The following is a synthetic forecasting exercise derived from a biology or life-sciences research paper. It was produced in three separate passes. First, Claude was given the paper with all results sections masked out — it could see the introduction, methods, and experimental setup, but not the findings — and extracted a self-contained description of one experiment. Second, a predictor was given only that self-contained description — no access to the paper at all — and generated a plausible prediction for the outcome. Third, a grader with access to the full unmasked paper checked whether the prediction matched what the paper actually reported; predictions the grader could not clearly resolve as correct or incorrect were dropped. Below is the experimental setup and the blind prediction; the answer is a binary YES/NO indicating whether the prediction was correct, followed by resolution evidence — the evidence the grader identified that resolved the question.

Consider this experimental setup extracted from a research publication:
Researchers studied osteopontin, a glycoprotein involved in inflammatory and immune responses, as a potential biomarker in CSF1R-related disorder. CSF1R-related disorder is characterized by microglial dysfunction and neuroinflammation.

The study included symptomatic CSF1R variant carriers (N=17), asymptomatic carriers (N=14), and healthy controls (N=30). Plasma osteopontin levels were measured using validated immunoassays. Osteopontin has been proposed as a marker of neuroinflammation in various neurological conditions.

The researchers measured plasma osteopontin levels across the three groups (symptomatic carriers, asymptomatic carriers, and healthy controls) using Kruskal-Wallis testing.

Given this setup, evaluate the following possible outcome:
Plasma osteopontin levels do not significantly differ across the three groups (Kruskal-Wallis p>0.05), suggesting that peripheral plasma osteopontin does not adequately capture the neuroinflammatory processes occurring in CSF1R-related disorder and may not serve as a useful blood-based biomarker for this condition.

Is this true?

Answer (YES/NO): YES